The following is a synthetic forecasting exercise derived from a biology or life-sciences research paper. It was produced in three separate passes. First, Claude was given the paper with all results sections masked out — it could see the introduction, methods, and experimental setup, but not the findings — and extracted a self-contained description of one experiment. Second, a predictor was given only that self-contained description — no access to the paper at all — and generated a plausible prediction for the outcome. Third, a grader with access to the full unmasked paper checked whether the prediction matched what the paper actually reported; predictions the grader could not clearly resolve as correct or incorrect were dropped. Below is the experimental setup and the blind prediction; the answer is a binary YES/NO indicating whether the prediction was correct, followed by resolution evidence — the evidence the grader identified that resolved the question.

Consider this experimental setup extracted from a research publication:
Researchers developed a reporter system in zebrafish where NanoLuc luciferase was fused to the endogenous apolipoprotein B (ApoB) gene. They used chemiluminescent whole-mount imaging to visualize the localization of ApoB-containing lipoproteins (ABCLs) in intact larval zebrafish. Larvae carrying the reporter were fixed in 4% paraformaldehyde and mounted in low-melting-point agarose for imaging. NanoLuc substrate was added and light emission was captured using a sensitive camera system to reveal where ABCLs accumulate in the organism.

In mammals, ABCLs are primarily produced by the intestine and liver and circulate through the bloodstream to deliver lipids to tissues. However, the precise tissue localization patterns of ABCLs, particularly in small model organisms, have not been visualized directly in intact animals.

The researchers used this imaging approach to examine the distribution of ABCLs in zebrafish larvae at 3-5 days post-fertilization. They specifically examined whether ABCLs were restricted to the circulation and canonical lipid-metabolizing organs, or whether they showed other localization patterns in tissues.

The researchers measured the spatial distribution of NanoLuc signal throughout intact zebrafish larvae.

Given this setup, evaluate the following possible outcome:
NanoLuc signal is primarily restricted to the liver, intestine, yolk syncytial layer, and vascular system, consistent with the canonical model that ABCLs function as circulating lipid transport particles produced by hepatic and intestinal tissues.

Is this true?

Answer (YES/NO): NO